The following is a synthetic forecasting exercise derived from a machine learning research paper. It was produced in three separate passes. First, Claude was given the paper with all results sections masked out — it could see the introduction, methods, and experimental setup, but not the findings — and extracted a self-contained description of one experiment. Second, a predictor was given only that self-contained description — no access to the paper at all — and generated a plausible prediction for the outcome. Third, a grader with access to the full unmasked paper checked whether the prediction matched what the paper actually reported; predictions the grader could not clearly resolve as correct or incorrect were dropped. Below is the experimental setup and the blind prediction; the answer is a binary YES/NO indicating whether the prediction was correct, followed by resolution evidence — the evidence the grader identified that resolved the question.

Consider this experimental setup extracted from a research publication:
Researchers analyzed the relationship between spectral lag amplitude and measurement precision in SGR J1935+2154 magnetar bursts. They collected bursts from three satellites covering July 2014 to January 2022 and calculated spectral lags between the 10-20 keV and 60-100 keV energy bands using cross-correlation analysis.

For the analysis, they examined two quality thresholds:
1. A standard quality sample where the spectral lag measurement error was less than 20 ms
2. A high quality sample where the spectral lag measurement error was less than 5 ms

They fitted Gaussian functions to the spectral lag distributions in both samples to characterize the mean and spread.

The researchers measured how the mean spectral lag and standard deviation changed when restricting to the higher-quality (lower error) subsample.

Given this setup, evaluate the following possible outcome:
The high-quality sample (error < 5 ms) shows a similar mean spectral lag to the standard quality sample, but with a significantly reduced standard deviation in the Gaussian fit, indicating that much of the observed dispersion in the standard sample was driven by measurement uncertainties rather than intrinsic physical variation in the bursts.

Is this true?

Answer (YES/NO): YES